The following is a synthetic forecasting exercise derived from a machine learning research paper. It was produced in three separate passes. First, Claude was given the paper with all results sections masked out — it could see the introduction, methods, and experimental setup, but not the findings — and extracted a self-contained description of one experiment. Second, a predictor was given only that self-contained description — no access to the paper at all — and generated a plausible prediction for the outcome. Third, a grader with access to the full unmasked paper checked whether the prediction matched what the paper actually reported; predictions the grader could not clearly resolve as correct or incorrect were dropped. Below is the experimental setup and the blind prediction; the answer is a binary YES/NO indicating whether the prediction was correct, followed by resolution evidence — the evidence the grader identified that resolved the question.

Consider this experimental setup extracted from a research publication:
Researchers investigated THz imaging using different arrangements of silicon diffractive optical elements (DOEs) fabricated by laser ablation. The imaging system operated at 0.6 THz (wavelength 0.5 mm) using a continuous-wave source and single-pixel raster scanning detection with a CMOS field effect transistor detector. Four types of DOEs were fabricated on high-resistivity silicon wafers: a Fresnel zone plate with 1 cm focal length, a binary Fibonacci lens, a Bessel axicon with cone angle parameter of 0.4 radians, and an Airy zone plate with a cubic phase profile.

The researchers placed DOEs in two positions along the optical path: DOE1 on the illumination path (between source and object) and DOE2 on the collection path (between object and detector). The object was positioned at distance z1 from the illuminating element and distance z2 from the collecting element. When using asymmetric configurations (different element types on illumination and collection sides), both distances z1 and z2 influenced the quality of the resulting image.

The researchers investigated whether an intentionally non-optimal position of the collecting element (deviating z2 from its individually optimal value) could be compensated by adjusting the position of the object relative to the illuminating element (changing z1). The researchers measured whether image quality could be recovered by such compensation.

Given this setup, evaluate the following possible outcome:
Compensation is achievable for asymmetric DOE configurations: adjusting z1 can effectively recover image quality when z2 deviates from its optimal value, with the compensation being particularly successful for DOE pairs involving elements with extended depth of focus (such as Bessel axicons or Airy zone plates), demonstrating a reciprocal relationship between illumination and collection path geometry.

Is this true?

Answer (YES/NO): NO